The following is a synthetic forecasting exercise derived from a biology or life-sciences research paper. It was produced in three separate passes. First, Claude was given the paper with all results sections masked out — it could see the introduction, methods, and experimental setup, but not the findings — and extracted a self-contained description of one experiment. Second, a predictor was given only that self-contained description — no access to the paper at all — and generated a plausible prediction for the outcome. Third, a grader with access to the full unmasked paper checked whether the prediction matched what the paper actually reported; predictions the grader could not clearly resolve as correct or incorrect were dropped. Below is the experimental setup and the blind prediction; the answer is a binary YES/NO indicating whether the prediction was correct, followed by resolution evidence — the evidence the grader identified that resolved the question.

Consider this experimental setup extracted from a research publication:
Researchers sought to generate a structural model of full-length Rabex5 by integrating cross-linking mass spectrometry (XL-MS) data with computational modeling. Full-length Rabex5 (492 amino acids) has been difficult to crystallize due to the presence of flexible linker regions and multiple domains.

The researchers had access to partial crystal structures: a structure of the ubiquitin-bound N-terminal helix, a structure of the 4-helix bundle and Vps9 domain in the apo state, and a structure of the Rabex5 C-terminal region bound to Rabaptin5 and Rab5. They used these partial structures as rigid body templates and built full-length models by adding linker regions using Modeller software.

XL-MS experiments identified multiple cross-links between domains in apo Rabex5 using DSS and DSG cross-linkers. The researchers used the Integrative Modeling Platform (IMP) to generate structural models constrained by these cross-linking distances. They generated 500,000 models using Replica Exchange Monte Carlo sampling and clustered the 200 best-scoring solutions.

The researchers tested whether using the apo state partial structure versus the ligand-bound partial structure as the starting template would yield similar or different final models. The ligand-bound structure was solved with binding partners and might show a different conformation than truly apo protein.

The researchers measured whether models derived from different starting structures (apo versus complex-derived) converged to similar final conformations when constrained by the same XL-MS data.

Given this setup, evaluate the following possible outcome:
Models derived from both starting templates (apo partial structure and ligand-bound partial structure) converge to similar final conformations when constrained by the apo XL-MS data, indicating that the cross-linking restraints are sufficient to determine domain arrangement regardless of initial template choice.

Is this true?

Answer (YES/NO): NO